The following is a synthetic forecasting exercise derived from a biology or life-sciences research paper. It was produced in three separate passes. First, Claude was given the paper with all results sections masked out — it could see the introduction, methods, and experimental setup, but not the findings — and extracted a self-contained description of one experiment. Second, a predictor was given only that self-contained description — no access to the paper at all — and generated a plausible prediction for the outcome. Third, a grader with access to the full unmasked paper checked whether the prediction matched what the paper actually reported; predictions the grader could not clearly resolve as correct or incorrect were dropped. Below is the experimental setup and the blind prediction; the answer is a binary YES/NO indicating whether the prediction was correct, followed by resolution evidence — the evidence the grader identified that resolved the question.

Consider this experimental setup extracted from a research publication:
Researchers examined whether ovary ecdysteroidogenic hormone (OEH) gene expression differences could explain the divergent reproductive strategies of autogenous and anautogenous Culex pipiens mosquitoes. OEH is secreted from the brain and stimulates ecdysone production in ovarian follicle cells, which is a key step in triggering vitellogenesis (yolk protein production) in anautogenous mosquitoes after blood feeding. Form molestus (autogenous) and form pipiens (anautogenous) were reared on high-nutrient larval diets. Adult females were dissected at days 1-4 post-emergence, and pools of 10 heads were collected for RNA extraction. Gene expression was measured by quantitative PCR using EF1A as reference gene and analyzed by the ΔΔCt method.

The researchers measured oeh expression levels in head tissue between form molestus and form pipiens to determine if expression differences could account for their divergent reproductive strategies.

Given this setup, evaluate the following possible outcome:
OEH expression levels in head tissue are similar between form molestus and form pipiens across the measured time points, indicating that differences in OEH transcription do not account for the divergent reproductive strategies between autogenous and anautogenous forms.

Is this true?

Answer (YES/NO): YES